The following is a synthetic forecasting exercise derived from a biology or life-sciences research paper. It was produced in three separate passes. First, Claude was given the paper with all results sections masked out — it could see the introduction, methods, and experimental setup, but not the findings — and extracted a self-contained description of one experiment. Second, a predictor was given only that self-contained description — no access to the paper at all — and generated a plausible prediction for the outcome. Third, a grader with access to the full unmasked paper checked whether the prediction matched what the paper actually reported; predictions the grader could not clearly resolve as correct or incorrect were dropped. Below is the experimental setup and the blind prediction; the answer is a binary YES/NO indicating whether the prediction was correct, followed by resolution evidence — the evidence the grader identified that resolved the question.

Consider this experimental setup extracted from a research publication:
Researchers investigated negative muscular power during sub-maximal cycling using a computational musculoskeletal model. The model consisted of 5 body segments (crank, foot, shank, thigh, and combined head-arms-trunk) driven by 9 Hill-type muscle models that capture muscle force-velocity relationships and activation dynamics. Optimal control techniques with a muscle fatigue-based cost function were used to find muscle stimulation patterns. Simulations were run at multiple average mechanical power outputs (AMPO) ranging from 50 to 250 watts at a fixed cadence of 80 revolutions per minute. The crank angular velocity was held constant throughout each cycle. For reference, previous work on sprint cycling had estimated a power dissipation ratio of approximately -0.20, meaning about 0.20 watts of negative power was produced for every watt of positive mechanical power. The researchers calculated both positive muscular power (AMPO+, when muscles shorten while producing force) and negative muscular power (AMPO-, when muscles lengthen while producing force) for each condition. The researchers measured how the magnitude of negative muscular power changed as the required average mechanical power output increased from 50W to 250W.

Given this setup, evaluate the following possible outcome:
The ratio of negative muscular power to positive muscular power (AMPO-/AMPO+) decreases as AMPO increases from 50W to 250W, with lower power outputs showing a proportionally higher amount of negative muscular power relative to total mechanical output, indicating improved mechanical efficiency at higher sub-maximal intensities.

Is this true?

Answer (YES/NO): YES